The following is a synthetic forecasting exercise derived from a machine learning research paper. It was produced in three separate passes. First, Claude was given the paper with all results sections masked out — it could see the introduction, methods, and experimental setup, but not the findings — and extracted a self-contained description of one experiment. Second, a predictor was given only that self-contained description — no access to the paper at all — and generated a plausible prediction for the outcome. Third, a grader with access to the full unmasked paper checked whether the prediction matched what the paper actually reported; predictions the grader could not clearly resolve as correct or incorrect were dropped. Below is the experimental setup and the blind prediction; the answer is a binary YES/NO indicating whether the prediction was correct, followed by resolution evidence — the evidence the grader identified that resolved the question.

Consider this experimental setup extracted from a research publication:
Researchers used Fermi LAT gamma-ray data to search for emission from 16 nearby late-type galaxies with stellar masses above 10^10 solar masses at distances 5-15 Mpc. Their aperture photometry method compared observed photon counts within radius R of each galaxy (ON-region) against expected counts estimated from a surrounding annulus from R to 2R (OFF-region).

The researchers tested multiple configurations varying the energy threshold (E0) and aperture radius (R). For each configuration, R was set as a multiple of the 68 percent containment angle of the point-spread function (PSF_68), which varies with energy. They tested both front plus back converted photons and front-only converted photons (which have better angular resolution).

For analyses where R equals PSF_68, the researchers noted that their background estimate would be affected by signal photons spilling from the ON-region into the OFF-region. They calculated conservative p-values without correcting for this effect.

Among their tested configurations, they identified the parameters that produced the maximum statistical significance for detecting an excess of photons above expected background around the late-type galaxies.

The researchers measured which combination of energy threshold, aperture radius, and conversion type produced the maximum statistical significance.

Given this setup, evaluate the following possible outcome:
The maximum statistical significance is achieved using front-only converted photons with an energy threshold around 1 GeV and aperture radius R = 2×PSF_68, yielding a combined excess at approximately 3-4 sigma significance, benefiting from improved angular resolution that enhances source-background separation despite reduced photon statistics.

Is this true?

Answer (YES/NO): NO